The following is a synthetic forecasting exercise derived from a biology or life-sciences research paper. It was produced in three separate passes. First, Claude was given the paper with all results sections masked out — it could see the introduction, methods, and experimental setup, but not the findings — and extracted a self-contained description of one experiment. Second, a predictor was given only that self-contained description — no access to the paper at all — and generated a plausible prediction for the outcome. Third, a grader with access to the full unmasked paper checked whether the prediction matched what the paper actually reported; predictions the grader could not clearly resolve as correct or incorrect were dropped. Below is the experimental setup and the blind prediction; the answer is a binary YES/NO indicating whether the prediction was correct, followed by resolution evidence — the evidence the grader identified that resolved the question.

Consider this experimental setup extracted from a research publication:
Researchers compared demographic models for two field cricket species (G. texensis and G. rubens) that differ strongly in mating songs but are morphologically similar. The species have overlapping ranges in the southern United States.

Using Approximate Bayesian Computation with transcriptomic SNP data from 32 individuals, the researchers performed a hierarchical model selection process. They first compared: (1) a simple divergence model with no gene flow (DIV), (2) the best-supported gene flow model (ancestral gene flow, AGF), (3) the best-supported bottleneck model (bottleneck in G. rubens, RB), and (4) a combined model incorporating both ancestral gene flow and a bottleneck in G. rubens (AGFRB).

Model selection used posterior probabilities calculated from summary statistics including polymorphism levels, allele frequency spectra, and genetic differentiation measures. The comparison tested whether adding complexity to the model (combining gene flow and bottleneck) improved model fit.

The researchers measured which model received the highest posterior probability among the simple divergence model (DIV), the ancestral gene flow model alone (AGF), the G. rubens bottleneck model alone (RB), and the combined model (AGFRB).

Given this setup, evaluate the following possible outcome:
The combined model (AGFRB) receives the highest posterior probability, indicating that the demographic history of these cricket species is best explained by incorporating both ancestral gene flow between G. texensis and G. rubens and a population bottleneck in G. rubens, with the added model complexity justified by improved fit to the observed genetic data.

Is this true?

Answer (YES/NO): YES